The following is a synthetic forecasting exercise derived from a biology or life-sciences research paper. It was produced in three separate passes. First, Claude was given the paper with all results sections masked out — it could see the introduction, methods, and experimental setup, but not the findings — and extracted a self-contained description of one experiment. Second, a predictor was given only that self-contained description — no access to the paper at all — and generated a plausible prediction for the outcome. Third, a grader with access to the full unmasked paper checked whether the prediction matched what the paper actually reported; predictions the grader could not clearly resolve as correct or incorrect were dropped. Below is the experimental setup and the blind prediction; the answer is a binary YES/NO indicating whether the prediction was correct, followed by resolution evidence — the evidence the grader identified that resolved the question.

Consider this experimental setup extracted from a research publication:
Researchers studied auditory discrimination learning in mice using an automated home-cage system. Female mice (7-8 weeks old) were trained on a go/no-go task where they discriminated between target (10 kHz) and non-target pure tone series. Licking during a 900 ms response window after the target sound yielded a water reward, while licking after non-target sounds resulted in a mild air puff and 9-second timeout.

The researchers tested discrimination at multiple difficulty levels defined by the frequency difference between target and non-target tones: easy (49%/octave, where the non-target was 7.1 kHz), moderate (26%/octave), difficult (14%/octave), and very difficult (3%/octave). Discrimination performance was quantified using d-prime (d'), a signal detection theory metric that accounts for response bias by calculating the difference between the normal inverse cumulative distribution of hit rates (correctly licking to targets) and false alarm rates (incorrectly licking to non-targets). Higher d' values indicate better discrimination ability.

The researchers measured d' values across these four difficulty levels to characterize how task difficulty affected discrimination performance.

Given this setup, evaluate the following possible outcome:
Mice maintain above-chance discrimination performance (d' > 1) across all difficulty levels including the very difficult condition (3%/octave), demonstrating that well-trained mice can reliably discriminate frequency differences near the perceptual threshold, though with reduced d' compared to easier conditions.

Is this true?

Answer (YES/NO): NO